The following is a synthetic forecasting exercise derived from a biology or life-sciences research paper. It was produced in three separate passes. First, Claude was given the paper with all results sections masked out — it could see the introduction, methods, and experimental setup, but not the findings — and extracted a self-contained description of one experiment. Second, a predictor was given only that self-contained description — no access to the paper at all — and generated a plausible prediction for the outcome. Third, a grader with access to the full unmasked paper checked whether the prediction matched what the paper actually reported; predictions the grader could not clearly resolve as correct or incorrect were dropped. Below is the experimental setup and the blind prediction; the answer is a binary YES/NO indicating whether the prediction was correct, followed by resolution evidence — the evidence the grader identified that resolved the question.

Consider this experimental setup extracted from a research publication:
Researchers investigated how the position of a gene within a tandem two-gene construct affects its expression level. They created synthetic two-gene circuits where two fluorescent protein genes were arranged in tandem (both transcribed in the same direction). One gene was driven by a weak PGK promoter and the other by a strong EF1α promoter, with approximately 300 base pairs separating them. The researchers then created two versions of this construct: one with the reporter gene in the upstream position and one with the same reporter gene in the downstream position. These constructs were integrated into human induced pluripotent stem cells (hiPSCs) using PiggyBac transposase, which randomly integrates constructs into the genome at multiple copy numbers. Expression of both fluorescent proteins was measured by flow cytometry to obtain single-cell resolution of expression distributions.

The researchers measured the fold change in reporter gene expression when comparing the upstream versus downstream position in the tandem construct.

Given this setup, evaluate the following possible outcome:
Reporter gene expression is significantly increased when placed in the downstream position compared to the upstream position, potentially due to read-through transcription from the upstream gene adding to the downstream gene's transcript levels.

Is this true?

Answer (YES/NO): NO